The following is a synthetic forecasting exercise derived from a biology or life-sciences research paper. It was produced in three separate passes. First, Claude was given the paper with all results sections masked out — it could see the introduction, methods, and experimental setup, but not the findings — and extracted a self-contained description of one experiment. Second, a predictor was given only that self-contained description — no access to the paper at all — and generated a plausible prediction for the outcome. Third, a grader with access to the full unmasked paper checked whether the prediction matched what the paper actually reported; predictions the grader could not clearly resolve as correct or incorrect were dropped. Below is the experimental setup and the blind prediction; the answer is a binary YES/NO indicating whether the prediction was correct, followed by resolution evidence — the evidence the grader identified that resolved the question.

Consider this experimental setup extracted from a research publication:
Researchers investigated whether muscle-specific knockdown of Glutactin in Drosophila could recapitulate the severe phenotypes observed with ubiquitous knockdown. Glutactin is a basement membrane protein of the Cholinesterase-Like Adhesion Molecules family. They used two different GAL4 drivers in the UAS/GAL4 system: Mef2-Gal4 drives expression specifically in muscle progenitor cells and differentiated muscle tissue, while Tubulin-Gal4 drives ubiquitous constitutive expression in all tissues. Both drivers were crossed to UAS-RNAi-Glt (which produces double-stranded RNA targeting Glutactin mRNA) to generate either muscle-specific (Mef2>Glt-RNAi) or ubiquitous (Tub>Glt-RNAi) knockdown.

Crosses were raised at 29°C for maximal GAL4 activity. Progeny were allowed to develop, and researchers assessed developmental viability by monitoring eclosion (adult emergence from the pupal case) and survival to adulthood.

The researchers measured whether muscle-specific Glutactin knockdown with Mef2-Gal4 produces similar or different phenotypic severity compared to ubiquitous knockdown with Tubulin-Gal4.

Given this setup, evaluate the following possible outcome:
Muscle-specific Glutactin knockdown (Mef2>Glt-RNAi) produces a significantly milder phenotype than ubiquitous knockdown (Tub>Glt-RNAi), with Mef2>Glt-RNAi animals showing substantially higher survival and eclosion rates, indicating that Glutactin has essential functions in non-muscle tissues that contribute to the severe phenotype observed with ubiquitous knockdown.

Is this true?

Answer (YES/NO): YES